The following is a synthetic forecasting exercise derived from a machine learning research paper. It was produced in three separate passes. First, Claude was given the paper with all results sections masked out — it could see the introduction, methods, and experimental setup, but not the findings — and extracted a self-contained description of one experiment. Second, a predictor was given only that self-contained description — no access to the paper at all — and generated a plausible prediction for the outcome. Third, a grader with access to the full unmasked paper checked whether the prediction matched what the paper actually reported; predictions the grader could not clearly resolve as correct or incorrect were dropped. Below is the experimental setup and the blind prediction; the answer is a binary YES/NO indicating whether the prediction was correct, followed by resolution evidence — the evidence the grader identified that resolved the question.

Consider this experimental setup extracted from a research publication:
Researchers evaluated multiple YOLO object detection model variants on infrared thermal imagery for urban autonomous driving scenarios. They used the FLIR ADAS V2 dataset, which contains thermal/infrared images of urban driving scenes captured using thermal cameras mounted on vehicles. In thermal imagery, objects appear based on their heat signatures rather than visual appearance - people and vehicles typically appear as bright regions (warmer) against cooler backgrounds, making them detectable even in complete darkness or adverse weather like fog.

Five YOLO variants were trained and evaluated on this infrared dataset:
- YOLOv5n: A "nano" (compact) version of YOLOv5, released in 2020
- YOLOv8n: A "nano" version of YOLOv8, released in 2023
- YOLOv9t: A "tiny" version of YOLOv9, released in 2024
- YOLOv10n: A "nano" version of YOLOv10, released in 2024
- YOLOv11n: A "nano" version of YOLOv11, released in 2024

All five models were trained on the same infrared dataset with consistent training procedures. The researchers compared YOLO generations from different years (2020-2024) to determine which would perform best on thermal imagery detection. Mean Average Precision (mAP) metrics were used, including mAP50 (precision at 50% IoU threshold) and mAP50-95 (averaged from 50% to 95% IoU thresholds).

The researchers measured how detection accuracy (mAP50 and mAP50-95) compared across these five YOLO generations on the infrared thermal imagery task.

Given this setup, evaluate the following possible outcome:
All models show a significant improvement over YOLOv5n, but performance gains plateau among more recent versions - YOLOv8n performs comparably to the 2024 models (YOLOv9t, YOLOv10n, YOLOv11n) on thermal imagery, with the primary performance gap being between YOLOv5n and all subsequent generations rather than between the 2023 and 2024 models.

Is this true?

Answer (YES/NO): NO